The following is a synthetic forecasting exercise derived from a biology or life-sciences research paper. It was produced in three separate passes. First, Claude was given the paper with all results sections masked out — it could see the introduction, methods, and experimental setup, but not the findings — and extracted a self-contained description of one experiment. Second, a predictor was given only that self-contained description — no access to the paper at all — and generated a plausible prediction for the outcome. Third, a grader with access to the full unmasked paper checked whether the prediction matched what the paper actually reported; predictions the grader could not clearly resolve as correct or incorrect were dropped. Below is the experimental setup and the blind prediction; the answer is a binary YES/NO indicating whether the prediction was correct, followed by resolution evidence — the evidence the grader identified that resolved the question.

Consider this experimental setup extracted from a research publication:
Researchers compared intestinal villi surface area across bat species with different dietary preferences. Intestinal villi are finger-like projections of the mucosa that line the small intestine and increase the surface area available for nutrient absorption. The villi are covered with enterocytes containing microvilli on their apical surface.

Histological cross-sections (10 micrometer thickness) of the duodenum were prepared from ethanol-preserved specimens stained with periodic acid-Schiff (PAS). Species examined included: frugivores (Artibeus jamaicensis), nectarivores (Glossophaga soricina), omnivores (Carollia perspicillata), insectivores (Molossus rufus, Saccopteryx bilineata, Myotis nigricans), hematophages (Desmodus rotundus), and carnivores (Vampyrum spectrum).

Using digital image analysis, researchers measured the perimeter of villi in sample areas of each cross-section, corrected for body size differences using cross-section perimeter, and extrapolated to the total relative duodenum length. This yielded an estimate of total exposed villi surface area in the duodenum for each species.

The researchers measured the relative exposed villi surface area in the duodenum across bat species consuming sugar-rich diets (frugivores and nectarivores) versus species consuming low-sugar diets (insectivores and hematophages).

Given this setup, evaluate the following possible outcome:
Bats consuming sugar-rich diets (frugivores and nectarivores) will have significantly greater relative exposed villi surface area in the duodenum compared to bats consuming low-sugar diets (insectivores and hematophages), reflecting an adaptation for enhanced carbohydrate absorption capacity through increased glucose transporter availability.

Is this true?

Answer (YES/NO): YES